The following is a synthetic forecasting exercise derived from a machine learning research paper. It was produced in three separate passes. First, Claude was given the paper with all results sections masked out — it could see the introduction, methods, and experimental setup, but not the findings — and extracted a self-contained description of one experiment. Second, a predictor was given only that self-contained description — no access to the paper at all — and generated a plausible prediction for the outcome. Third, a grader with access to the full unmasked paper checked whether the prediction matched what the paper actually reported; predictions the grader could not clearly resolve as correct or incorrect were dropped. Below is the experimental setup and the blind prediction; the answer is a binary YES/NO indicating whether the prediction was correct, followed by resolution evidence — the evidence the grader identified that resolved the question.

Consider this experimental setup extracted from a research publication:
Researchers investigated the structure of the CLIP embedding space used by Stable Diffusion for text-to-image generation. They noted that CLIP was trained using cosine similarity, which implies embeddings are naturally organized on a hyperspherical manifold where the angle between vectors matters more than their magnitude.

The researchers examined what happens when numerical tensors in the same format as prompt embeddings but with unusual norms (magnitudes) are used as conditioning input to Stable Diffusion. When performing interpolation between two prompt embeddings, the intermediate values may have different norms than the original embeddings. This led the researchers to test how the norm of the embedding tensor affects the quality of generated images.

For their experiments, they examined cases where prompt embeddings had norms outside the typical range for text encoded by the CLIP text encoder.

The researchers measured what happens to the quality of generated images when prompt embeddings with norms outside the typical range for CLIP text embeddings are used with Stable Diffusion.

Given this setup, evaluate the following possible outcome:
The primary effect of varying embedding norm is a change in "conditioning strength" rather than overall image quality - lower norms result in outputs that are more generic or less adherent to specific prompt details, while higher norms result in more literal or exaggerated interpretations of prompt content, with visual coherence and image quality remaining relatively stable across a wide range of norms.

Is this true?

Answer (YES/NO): NO